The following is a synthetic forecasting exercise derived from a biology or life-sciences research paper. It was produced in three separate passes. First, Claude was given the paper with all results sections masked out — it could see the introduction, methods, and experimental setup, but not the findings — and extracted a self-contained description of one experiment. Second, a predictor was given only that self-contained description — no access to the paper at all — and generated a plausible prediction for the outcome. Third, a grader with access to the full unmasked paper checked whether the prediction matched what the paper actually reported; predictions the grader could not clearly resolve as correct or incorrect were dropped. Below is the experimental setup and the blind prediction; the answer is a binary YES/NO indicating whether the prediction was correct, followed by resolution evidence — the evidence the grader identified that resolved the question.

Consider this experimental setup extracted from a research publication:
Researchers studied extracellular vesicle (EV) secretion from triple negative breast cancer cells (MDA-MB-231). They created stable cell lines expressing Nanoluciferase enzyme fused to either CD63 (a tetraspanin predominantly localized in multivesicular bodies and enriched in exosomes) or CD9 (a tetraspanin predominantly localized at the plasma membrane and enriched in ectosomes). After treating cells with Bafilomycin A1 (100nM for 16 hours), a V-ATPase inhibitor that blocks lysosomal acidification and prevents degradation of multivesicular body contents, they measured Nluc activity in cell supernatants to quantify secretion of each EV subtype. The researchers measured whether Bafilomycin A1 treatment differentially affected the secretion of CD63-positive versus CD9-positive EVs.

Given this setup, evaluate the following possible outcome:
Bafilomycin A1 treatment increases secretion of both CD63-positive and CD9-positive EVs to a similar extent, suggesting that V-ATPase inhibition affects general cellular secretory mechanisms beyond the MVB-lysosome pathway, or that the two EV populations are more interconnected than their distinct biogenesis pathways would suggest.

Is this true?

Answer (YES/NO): NO